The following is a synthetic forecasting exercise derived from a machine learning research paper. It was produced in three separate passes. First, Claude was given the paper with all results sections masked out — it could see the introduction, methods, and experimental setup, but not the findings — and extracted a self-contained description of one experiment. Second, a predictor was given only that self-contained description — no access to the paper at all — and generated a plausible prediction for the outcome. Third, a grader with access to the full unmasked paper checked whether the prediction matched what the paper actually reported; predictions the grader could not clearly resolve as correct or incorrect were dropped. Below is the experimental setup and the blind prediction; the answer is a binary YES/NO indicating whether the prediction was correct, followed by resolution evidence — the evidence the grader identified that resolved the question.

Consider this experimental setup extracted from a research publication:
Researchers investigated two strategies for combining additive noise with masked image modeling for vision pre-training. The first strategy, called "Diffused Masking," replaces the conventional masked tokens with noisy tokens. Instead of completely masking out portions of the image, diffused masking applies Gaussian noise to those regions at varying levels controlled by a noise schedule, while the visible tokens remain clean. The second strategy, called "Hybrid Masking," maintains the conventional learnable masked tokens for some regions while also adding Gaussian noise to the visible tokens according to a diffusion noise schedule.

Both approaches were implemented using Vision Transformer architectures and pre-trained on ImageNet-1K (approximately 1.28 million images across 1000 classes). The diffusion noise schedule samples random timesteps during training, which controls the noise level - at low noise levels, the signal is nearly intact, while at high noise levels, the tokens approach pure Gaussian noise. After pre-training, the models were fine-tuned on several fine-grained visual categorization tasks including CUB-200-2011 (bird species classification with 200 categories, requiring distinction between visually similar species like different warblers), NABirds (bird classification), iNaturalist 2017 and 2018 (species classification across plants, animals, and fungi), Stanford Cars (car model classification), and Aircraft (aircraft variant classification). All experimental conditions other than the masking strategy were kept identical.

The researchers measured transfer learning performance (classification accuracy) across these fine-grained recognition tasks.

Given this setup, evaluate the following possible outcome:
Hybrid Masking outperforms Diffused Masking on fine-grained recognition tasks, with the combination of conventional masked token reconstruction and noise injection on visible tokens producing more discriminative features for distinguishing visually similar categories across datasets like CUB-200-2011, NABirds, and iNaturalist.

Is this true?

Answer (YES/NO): YES